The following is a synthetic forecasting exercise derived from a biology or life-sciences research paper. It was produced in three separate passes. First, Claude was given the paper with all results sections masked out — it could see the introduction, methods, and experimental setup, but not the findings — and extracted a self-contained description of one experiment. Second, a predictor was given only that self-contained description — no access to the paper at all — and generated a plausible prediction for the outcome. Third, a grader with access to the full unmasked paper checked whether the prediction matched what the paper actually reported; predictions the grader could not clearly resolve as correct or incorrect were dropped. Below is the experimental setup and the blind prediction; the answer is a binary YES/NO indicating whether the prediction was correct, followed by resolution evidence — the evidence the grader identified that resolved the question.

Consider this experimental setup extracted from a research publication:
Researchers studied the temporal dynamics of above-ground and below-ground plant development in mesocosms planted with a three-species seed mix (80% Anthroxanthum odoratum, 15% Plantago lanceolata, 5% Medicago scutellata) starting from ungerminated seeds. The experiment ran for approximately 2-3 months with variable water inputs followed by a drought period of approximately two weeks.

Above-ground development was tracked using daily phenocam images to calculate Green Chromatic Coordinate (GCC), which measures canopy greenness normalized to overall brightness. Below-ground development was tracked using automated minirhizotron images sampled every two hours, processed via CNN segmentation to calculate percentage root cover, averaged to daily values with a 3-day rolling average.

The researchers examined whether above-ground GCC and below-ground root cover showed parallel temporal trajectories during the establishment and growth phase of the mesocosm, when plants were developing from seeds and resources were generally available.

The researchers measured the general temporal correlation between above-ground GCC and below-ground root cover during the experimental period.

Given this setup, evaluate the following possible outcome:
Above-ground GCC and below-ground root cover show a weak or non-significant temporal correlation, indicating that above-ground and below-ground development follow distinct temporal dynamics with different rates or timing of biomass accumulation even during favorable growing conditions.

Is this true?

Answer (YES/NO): NO